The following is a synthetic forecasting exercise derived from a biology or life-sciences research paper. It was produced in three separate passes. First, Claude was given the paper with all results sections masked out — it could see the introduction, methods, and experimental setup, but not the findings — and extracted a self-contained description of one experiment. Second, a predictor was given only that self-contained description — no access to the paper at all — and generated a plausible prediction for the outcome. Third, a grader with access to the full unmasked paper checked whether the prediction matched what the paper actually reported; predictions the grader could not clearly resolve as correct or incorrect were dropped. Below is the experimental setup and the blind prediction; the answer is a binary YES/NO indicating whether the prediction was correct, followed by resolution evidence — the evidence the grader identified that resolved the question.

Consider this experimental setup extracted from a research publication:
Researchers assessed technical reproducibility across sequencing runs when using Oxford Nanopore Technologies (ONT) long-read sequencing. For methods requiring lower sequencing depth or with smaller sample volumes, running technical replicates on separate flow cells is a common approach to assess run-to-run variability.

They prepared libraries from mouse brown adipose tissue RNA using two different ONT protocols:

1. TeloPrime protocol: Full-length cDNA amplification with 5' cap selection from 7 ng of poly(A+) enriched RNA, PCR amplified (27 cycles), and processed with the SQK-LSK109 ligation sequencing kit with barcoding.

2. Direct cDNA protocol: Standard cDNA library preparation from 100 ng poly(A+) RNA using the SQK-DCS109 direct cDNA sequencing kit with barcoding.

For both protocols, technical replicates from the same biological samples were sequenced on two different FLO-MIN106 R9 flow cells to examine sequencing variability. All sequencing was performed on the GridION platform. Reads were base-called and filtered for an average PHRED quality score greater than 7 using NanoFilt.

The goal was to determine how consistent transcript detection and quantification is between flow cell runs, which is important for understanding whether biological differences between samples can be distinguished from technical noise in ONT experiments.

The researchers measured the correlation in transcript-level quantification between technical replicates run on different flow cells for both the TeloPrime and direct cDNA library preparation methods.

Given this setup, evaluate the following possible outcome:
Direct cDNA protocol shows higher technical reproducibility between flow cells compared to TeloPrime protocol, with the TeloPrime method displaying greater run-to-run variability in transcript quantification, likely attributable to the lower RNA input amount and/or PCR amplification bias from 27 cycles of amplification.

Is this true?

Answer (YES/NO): NO